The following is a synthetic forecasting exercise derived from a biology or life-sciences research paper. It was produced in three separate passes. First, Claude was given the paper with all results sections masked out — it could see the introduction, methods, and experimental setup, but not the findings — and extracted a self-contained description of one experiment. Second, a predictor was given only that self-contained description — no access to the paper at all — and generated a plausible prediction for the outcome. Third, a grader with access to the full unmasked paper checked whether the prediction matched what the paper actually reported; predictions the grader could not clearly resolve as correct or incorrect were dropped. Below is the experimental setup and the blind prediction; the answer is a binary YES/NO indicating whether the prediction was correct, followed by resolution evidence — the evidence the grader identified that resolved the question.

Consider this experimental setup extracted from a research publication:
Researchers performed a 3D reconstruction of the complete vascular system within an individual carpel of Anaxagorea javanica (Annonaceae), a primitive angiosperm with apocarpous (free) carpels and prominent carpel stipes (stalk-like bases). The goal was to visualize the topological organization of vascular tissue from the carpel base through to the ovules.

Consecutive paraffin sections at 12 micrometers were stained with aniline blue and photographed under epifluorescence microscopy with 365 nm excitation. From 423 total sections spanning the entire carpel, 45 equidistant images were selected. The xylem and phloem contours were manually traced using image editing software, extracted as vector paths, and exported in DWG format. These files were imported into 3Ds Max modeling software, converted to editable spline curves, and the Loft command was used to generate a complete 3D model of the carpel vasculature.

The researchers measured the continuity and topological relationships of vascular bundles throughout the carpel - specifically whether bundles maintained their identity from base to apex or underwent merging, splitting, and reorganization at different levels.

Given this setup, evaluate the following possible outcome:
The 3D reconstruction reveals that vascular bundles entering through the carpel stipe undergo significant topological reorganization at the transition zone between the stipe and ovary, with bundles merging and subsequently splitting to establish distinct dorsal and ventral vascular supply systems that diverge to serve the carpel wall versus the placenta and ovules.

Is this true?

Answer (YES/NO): NO